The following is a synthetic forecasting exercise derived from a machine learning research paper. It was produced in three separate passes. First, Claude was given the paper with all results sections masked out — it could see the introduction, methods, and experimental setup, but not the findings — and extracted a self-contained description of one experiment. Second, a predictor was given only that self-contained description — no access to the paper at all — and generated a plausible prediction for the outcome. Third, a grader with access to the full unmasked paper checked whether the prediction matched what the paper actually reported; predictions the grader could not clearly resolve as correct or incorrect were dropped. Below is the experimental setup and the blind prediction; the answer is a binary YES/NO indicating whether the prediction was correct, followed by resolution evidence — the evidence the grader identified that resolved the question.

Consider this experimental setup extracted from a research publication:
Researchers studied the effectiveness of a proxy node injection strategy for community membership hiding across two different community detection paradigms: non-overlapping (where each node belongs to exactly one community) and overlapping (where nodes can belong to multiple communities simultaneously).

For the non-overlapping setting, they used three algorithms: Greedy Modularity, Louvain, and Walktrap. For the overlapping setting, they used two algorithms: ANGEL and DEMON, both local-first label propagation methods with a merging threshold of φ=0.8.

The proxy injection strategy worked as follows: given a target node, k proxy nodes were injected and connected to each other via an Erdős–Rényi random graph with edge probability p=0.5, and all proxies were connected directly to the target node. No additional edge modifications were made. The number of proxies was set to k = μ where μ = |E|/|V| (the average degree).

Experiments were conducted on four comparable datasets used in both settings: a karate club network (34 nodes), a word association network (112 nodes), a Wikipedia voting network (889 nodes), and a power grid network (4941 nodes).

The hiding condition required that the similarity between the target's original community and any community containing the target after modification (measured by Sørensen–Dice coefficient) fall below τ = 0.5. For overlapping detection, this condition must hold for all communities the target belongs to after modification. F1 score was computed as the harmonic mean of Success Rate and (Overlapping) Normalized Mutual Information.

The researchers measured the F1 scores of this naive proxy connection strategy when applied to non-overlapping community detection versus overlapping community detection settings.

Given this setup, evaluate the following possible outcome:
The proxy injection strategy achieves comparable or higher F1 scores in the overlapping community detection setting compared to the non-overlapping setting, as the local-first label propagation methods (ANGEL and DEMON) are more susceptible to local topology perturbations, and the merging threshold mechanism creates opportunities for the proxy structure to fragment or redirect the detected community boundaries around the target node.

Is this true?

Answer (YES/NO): NO